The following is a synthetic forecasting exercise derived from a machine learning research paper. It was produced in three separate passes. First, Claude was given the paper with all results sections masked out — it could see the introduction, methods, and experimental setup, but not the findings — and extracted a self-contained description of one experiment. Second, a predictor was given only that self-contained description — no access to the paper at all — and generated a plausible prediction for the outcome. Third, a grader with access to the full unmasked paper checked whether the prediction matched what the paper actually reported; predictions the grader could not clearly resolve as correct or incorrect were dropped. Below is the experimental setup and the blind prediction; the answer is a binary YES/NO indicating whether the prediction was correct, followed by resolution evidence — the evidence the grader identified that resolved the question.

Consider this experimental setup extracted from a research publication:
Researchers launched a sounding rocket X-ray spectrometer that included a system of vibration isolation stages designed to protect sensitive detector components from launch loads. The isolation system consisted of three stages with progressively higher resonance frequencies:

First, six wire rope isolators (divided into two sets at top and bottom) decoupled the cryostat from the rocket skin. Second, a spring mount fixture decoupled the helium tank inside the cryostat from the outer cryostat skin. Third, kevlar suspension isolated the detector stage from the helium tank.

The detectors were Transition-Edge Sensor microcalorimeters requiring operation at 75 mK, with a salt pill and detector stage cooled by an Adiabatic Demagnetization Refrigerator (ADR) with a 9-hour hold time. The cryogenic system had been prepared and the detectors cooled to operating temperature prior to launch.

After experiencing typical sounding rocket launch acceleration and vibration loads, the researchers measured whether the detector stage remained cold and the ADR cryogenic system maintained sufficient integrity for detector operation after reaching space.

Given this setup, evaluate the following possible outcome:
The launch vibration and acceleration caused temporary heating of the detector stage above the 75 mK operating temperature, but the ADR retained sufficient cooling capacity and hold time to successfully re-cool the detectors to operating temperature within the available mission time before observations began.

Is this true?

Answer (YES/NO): NO